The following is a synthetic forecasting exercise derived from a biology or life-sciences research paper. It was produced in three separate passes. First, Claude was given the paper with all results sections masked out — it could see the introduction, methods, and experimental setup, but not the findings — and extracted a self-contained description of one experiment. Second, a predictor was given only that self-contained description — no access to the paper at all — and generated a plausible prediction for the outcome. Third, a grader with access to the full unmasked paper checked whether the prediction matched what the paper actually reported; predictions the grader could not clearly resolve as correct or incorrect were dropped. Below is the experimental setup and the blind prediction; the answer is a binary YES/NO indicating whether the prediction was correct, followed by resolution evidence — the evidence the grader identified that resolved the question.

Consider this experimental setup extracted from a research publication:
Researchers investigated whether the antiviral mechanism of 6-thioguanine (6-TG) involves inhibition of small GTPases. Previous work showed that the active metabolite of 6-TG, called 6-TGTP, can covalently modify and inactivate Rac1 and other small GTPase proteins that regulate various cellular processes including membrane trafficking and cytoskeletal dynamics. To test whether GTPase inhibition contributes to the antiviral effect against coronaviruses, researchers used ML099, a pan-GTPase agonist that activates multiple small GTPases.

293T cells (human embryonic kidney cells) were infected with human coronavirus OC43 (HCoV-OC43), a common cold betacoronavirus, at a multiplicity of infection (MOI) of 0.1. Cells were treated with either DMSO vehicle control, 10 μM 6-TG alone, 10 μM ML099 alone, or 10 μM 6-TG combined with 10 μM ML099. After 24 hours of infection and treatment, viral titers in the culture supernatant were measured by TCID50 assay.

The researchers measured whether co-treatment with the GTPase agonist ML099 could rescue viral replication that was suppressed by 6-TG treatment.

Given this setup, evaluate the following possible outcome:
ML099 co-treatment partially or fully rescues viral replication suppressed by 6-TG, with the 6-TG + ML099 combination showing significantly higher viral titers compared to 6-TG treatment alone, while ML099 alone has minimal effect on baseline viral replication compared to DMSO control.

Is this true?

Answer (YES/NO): NO